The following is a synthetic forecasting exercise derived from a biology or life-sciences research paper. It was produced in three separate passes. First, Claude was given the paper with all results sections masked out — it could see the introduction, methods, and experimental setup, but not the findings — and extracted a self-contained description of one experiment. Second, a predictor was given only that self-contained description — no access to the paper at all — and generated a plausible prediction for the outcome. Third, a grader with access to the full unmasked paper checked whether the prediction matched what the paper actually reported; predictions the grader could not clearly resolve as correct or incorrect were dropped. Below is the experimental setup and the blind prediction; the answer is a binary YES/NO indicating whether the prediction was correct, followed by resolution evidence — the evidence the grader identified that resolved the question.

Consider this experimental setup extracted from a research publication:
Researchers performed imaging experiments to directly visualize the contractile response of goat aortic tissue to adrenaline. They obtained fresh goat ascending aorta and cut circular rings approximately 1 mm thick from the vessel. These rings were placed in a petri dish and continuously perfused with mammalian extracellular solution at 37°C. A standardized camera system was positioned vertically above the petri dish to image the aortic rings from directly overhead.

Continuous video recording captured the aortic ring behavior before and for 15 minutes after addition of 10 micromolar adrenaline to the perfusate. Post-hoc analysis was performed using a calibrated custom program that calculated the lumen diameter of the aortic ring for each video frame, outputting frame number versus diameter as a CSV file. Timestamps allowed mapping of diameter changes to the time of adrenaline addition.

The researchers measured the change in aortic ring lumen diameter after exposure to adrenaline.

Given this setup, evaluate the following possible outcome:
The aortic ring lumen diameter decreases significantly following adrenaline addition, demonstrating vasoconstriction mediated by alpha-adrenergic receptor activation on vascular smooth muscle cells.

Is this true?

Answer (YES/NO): NO